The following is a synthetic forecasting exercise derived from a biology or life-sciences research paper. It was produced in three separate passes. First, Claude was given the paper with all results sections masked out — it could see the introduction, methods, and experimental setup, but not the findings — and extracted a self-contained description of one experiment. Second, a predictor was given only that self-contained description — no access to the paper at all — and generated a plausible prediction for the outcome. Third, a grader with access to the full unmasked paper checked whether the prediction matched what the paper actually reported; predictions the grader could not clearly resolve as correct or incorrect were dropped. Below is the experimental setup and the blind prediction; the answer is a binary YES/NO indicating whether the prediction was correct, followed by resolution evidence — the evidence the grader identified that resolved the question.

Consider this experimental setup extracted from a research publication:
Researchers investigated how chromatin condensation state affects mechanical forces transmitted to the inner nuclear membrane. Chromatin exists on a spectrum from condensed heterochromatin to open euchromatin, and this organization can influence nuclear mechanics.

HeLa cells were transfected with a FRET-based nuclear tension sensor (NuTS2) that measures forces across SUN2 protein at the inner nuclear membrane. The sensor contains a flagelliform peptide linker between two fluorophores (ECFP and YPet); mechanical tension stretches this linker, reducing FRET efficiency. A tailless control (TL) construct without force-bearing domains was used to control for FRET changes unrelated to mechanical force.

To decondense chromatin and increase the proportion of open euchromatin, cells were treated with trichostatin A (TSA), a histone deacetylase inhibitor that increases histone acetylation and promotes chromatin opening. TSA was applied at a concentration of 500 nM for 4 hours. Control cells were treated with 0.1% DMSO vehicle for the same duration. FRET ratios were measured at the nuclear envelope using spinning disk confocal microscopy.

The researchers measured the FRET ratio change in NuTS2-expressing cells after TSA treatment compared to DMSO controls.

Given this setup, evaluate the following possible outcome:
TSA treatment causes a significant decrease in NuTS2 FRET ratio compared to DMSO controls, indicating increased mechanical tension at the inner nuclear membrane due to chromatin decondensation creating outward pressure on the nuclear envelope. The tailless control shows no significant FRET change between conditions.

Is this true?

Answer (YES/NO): NO